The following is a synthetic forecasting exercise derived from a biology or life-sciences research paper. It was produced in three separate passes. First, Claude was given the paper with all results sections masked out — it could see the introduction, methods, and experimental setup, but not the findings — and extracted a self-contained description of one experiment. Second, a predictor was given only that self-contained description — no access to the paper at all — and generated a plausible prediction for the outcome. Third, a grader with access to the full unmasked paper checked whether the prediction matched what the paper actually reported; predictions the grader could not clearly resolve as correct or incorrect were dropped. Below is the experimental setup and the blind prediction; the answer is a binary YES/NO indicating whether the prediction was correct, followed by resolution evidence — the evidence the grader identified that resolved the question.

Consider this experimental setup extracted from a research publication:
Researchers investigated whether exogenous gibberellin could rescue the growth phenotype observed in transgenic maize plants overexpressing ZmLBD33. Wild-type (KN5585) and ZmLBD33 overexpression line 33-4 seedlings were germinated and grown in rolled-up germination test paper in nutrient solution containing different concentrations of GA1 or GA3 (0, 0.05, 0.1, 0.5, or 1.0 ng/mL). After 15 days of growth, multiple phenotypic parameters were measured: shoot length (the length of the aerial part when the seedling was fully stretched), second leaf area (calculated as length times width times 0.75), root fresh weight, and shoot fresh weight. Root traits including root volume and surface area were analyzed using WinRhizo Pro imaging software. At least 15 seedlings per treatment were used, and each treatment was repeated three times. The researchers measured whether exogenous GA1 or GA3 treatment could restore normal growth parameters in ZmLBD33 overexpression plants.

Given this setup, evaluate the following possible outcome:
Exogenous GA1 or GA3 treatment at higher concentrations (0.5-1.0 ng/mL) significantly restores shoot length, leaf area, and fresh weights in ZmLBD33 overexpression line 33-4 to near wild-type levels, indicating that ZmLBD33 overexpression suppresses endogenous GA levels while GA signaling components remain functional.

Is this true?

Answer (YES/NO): NO